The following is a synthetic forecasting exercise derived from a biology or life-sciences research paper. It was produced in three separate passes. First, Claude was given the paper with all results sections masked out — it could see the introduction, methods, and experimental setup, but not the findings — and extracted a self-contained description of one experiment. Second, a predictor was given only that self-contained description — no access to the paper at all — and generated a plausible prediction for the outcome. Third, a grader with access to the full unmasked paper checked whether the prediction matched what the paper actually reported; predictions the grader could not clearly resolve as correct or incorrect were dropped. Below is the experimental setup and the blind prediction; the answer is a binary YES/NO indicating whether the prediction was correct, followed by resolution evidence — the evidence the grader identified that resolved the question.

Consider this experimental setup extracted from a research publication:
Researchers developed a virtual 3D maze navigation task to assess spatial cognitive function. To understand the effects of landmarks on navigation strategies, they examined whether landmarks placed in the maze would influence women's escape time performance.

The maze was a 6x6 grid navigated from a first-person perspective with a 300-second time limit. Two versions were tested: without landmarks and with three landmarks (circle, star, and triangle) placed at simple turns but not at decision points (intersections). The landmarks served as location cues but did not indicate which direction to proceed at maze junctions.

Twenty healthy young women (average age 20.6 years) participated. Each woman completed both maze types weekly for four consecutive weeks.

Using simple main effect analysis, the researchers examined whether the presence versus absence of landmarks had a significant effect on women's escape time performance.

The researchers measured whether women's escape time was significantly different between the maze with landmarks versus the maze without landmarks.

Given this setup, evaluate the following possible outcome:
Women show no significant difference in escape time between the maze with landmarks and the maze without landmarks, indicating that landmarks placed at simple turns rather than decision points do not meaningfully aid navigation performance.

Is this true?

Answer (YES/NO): NO